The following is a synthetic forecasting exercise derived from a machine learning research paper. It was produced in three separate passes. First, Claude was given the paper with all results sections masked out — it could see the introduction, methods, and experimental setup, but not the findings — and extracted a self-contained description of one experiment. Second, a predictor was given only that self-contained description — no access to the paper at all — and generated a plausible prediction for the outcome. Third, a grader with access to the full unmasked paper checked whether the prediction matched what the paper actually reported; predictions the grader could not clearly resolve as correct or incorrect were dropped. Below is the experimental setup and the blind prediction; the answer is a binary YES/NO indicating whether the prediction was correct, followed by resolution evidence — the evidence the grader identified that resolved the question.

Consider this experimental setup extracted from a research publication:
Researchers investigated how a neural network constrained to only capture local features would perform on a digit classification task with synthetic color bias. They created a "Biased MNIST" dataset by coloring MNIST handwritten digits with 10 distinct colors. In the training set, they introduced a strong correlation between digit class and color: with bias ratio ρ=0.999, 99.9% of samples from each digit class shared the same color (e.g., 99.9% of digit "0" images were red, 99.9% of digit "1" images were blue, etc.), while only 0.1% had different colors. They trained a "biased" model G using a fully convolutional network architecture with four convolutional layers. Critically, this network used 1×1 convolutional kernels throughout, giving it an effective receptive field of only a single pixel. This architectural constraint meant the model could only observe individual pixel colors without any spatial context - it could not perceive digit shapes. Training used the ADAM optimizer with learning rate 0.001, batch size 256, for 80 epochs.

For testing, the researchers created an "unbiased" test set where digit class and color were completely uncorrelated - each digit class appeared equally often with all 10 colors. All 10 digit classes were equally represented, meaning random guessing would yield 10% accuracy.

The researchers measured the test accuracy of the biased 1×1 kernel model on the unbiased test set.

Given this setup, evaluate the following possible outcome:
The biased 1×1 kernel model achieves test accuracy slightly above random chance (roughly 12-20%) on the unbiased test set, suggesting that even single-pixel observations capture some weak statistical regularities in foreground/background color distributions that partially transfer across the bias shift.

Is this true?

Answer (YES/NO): NO